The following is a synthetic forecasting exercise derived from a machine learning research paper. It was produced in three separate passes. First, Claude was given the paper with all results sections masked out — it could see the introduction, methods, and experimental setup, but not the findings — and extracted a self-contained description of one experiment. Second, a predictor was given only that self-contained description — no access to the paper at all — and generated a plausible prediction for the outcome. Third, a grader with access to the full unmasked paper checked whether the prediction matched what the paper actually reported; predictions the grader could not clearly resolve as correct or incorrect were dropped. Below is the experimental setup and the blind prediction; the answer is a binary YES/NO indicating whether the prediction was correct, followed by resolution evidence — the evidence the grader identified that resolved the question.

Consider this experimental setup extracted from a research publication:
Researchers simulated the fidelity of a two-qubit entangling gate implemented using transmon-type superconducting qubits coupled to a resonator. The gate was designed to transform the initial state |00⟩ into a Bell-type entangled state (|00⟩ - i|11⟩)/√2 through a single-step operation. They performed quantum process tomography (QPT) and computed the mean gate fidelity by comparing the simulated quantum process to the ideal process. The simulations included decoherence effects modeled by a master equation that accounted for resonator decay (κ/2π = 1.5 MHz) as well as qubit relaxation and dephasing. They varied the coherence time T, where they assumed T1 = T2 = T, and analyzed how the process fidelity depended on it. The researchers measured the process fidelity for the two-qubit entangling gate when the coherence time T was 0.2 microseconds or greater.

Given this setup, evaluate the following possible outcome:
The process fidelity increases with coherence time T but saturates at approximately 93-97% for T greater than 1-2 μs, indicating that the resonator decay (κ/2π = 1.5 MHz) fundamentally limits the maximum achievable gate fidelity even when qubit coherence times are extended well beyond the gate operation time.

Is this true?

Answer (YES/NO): NO